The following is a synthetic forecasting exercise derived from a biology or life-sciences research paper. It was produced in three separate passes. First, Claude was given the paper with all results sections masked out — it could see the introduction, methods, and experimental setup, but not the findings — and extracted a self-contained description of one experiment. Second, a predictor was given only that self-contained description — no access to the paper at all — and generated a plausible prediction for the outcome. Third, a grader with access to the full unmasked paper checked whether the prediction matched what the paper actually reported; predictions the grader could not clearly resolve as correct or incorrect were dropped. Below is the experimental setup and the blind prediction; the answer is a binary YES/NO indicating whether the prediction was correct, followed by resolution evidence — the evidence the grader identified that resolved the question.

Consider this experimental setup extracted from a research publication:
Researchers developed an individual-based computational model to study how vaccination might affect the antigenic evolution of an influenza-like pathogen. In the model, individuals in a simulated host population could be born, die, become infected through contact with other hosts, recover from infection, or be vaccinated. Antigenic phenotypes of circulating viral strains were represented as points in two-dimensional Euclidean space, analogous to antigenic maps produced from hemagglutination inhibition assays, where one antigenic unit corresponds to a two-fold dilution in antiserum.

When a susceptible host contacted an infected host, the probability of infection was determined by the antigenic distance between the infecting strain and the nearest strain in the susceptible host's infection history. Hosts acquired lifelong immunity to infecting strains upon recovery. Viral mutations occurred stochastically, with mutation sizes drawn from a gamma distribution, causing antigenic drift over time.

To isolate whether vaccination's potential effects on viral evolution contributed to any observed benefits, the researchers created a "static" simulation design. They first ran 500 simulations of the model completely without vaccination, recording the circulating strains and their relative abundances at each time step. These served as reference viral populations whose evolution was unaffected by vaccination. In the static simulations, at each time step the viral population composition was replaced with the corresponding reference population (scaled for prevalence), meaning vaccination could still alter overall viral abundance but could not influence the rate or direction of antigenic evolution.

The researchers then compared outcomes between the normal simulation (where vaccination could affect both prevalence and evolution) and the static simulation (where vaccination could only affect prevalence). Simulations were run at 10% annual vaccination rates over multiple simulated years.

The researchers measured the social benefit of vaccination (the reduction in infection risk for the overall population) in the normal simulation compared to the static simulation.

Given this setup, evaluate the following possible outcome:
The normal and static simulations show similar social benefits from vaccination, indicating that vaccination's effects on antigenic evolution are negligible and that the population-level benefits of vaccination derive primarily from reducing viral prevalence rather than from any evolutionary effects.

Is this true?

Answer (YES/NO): NO